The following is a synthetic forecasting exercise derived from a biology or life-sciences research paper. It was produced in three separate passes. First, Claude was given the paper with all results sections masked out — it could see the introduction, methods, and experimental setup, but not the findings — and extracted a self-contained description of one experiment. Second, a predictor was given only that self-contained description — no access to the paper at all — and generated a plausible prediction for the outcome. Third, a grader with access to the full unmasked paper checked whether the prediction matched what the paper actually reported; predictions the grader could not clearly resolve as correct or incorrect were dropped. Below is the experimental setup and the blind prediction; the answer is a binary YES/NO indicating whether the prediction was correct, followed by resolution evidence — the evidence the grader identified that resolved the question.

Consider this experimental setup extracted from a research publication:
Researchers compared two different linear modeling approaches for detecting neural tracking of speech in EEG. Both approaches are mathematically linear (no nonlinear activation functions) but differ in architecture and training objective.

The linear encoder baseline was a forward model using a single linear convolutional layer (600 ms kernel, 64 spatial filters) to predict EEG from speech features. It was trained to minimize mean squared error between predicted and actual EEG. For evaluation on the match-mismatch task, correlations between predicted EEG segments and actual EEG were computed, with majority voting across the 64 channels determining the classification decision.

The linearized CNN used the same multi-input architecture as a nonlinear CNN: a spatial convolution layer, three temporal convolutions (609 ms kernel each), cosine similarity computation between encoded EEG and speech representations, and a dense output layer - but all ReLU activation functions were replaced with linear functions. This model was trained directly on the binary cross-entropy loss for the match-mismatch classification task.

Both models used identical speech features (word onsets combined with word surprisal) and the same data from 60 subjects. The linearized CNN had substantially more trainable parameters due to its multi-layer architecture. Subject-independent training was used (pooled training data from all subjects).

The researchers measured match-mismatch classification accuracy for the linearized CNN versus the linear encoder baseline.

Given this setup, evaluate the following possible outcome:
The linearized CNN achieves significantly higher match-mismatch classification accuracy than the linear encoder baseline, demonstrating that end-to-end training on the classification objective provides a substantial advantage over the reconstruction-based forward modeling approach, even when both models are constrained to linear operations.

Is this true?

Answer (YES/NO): NO